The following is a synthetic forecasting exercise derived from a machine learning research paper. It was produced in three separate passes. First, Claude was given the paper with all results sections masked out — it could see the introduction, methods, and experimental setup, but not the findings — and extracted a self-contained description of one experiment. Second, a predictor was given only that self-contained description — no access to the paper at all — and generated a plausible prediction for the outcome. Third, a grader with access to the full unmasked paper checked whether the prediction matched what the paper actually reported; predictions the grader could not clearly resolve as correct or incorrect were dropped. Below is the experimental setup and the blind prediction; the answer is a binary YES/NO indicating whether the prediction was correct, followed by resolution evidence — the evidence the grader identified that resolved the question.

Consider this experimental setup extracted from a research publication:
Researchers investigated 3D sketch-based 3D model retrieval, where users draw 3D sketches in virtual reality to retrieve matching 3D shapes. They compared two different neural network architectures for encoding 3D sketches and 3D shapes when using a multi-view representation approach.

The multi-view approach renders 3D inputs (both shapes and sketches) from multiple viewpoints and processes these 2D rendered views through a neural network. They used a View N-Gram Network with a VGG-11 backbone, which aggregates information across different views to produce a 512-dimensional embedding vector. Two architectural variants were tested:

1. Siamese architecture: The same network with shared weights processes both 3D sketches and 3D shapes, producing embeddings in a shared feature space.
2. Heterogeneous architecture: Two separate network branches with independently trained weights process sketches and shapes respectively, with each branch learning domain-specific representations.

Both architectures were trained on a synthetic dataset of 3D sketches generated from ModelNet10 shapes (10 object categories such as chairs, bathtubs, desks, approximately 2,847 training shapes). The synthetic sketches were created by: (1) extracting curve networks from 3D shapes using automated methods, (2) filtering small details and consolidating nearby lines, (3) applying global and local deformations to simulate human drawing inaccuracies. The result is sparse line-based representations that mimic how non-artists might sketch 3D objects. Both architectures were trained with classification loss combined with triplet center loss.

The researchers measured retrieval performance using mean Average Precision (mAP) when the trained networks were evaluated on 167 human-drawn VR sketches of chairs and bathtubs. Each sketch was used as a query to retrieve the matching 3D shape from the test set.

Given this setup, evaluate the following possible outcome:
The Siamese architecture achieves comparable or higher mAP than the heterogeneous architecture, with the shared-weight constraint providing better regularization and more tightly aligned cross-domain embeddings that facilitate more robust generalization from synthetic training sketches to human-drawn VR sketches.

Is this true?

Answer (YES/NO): NO